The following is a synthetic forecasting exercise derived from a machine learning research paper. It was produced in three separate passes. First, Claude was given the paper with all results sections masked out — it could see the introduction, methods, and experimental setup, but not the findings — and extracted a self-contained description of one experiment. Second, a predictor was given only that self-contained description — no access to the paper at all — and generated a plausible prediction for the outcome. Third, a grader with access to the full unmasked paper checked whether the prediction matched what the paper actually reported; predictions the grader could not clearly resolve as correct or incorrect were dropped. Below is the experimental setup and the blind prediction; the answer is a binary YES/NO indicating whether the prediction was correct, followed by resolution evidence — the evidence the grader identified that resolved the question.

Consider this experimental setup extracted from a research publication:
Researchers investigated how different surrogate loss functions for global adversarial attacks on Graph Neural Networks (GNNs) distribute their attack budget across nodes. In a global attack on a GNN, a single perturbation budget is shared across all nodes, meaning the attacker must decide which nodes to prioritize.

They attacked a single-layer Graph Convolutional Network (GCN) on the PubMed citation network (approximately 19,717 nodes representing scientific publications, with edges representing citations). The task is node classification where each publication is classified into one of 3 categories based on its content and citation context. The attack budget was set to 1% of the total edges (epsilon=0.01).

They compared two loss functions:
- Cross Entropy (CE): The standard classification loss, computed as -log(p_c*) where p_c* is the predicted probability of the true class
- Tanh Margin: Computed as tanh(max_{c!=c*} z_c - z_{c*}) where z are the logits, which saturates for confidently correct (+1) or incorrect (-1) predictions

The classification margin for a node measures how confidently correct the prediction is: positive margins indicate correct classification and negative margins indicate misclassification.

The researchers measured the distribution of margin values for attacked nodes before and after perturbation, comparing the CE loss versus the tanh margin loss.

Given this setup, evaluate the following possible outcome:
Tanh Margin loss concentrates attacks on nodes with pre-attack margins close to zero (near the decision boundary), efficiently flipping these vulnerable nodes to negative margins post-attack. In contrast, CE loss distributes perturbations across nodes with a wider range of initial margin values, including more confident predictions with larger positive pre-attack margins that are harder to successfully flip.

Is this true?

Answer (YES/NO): NO